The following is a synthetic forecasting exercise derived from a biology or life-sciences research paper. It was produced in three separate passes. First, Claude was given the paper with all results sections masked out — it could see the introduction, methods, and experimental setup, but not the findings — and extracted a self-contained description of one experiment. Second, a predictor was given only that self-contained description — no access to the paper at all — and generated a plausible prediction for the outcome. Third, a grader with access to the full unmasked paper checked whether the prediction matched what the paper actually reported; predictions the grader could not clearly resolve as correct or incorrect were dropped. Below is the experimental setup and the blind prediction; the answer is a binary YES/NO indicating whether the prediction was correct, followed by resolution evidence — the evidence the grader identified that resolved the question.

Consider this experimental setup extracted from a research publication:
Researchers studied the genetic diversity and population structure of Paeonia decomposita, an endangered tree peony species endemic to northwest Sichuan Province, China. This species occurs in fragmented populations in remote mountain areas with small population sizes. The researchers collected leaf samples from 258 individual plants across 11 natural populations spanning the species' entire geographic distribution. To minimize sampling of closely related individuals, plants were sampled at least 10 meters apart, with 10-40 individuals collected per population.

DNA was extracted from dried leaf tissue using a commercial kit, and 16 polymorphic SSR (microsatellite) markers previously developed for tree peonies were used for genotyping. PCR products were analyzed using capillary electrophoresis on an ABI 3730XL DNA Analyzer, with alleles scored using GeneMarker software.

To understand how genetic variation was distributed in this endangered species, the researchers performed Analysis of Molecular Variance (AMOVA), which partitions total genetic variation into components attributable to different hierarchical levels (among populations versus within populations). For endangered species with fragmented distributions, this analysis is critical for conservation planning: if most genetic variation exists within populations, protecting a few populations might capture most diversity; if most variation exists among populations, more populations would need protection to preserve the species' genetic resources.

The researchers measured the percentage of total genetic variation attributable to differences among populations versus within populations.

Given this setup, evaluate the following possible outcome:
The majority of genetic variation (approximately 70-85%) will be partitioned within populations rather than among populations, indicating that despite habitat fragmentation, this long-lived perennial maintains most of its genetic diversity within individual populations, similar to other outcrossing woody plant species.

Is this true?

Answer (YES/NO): YES